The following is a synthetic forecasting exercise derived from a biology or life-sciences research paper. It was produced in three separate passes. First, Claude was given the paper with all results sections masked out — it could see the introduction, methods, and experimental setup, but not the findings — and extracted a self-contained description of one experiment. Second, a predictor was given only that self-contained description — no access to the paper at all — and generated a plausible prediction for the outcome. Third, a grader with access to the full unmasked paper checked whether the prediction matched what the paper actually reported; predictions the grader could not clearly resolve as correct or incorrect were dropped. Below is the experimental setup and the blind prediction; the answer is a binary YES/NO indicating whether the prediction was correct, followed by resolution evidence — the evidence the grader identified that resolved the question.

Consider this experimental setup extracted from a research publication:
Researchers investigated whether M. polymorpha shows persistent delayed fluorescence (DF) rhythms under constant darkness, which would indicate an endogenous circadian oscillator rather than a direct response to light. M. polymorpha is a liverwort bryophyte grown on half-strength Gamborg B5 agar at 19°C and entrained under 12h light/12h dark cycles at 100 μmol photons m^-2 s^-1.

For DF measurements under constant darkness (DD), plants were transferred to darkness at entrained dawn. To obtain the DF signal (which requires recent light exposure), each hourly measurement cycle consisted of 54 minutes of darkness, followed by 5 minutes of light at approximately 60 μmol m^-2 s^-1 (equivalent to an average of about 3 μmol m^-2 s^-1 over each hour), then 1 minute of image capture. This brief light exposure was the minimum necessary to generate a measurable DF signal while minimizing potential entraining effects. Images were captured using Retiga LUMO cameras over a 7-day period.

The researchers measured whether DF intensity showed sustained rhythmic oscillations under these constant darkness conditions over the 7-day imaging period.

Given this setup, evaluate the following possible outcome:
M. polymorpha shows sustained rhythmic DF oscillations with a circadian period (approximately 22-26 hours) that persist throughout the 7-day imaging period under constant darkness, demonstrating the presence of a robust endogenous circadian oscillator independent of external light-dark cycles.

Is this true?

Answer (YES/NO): NO